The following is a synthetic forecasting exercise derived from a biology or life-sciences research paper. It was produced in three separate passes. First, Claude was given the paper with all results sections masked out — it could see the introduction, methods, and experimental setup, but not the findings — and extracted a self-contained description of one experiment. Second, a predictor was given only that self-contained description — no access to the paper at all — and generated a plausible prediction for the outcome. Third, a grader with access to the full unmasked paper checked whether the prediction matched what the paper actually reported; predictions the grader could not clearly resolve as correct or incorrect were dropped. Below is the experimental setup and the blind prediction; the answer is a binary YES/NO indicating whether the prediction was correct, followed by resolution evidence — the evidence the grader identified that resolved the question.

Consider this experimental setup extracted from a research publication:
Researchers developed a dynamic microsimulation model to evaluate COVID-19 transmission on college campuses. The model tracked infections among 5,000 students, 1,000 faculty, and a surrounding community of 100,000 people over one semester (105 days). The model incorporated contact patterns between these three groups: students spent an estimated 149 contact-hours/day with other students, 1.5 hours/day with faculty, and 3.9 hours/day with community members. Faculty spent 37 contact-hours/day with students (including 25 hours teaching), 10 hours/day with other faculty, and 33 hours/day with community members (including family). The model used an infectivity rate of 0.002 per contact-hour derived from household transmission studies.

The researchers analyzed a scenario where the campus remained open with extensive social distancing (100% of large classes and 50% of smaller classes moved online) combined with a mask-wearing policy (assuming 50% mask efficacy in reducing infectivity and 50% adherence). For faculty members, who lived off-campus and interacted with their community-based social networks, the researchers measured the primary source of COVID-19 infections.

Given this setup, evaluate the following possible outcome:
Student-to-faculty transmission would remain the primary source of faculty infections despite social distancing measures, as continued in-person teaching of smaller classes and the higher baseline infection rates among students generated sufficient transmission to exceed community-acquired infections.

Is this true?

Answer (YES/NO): NO